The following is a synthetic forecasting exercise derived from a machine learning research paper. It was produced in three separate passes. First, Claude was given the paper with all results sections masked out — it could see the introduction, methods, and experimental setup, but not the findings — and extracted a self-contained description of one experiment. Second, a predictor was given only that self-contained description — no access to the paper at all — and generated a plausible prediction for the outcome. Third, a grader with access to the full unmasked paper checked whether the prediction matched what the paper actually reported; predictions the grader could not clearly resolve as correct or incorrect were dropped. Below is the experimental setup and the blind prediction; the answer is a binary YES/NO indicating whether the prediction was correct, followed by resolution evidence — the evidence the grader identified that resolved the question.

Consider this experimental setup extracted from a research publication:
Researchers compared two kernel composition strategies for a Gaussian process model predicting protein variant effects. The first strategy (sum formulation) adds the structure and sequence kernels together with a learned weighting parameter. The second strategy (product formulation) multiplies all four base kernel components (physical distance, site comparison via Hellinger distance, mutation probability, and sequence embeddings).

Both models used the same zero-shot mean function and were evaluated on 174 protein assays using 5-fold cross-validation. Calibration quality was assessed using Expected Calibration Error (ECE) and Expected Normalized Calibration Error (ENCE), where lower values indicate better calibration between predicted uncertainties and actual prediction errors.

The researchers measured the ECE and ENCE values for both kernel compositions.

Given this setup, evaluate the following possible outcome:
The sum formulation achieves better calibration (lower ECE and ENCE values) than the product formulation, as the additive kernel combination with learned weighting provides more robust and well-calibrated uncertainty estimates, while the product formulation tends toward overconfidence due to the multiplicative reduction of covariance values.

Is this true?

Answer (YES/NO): YES